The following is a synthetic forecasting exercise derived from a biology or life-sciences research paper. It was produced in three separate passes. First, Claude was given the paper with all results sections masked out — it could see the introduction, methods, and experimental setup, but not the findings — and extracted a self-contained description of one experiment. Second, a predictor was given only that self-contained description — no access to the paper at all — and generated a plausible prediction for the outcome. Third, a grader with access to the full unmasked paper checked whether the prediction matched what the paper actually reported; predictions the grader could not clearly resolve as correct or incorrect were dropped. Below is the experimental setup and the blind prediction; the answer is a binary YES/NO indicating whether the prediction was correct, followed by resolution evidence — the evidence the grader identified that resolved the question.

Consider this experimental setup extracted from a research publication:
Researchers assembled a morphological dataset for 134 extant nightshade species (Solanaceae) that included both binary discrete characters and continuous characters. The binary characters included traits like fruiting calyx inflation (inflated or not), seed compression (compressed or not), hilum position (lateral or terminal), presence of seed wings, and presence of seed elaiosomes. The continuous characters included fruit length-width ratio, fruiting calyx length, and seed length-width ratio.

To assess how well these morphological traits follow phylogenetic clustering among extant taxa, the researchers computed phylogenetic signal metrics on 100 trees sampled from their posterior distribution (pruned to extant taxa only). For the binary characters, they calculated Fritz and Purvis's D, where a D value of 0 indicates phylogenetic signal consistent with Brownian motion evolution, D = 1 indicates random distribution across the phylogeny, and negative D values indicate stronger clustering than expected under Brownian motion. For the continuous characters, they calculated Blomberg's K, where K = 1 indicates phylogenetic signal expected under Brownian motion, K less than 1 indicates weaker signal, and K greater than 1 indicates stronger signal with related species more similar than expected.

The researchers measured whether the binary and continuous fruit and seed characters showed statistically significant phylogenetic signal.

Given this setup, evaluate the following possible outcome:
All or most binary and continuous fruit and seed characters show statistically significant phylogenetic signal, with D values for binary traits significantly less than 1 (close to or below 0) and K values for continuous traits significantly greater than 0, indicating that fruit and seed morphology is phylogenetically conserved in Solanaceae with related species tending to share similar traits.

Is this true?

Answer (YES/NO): YES